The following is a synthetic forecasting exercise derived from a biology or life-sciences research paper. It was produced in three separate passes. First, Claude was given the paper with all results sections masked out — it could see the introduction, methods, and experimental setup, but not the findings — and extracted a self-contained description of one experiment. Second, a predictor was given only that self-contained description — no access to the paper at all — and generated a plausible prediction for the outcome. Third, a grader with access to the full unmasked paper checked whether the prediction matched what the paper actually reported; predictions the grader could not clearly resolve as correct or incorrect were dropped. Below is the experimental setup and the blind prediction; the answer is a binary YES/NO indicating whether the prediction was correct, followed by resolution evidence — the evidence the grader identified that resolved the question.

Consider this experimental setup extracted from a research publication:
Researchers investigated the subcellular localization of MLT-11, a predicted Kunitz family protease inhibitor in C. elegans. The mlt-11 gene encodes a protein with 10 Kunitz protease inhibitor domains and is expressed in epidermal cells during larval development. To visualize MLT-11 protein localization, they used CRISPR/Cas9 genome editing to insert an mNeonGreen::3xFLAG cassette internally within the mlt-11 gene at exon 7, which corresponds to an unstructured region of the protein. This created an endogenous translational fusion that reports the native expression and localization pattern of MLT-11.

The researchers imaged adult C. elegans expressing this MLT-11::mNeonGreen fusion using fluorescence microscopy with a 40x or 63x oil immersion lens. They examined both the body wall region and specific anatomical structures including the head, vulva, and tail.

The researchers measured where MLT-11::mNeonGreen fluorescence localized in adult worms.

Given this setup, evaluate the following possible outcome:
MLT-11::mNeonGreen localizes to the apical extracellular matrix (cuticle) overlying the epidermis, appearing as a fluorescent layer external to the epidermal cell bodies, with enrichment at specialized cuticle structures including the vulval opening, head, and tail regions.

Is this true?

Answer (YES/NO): YES